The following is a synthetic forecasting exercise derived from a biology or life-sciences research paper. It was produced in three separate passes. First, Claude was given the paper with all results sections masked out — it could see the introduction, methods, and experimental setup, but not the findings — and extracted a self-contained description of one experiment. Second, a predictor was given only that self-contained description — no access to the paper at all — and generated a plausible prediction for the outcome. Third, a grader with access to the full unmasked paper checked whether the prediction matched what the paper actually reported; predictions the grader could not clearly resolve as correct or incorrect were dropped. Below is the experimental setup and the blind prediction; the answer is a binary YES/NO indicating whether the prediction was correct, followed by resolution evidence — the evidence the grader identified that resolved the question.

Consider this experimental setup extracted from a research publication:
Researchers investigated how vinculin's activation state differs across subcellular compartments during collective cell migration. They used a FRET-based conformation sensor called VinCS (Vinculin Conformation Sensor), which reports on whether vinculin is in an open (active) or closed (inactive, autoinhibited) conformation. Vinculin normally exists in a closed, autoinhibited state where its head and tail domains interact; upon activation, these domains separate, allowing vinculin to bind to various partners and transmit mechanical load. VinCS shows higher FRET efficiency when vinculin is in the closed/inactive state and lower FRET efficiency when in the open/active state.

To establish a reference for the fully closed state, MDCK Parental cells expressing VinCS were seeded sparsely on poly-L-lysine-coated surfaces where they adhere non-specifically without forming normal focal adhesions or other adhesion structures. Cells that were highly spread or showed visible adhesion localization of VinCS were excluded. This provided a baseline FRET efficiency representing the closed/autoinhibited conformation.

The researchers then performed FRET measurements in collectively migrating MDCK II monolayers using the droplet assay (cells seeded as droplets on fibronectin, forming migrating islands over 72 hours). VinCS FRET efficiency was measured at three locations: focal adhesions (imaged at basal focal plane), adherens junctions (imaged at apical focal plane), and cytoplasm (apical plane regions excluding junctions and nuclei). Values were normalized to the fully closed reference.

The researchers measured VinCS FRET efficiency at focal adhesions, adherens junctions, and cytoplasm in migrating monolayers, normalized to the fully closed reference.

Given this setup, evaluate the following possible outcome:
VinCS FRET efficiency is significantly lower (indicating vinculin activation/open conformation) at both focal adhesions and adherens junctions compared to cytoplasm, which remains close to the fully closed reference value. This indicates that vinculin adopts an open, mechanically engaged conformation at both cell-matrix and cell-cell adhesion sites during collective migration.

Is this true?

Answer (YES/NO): NO